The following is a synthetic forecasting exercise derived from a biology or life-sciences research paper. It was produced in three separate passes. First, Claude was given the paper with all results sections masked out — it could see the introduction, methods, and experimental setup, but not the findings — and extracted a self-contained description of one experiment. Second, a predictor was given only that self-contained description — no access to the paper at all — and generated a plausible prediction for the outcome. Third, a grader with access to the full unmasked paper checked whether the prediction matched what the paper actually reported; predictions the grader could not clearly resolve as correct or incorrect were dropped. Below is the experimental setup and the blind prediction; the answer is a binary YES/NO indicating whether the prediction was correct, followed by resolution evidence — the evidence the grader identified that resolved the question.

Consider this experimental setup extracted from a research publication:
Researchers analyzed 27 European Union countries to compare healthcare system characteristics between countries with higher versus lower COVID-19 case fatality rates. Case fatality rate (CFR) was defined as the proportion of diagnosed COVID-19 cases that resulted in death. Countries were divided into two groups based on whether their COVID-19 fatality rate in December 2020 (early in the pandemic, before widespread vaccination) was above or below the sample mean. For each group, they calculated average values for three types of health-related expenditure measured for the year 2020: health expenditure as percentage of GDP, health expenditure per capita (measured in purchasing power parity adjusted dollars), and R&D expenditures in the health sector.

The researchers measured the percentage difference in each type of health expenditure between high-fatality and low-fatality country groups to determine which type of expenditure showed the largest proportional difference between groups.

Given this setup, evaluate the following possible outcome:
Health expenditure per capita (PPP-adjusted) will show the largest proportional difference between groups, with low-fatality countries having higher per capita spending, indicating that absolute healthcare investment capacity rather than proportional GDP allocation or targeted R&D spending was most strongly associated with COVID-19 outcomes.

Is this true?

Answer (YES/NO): YES